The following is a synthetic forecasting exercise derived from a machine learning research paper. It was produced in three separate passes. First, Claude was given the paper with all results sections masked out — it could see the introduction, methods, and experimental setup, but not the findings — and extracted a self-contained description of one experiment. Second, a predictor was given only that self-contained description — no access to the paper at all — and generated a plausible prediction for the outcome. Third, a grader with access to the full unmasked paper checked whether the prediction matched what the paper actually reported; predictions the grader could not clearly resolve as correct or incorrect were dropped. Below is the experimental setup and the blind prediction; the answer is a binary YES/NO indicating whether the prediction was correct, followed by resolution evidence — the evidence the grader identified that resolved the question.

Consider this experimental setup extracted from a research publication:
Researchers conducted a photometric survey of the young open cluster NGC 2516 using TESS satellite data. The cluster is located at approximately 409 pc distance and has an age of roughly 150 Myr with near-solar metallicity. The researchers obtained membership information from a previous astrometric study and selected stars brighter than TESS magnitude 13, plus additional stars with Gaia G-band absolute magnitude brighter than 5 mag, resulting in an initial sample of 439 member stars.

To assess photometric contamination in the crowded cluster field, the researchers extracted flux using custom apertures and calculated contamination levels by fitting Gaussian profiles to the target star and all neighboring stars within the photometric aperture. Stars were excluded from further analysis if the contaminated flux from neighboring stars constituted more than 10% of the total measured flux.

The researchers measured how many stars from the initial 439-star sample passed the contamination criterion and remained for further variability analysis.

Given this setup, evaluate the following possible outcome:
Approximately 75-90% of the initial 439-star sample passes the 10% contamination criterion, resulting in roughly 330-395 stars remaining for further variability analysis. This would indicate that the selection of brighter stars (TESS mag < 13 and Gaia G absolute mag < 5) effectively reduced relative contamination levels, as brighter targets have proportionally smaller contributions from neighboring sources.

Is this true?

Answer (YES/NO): NO